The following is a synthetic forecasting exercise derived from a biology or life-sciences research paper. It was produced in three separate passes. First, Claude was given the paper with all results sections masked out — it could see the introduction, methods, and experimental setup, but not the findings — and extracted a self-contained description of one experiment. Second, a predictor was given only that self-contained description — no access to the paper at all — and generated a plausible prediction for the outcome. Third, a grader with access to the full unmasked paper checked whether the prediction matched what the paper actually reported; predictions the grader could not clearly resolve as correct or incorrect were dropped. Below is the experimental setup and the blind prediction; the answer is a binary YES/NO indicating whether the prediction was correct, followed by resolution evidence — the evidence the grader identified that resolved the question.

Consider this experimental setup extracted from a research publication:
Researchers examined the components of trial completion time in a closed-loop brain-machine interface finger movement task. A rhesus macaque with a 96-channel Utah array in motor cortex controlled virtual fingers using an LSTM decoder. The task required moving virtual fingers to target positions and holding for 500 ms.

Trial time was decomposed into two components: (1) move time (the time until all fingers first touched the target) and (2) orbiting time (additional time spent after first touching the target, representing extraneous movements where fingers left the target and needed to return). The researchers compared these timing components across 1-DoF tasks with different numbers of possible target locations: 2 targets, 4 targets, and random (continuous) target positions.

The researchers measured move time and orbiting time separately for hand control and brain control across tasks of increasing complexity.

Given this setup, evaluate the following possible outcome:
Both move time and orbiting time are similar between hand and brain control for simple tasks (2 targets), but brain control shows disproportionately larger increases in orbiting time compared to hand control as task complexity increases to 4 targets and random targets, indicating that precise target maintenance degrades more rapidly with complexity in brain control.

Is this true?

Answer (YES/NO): NO